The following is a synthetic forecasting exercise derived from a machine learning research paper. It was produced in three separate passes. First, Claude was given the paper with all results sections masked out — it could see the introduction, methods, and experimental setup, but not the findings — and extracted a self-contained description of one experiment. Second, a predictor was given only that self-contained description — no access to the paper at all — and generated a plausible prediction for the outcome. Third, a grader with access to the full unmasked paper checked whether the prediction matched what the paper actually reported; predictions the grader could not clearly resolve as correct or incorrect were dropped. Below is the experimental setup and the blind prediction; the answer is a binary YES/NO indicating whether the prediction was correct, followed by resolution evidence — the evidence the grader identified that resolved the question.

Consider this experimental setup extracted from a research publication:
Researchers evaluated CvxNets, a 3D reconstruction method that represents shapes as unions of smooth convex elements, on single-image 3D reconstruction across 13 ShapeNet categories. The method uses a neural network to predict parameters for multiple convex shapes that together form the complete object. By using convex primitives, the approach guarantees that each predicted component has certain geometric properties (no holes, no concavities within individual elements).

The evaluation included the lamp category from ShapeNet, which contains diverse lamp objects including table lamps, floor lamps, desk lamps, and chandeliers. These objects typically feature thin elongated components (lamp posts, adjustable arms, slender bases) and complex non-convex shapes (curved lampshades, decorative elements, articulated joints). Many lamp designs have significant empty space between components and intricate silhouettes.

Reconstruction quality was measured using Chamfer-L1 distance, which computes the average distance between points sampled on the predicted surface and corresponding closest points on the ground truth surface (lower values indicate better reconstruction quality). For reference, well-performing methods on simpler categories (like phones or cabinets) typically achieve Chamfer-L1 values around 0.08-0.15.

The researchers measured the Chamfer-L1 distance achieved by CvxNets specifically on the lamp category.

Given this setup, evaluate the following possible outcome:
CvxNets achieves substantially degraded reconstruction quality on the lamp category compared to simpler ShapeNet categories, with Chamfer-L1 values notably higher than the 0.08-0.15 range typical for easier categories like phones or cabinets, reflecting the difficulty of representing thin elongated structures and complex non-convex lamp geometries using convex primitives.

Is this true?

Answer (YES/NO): YES